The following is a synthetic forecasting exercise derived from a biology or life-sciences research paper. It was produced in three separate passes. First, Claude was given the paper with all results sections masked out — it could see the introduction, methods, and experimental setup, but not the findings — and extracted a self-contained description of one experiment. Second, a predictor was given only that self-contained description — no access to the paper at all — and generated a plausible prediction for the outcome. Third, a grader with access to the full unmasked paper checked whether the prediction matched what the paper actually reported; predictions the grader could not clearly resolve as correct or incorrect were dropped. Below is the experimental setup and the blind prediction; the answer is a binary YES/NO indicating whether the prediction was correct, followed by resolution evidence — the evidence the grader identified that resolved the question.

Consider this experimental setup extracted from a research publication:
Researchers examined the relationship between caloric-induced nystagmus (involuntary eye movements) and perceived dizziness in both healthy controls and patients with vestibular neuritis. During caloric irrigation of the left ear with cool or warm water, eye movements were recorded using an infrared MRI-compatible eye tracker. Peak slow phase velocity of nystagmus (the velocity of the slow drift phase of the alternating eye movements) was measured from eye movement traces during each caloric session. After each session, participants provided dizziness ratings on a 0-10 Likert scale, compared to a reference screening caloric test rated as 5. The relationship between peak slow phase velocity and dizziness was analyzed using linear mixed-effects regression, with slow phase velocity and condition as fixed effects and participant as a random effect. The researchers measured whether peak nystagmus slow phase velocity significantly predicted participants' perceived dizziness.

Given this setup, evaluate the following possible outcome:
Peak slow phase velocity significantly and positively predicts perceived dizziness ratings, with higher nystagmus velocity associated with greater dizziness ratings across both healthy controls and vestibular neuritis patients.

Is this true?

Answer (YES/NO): NO